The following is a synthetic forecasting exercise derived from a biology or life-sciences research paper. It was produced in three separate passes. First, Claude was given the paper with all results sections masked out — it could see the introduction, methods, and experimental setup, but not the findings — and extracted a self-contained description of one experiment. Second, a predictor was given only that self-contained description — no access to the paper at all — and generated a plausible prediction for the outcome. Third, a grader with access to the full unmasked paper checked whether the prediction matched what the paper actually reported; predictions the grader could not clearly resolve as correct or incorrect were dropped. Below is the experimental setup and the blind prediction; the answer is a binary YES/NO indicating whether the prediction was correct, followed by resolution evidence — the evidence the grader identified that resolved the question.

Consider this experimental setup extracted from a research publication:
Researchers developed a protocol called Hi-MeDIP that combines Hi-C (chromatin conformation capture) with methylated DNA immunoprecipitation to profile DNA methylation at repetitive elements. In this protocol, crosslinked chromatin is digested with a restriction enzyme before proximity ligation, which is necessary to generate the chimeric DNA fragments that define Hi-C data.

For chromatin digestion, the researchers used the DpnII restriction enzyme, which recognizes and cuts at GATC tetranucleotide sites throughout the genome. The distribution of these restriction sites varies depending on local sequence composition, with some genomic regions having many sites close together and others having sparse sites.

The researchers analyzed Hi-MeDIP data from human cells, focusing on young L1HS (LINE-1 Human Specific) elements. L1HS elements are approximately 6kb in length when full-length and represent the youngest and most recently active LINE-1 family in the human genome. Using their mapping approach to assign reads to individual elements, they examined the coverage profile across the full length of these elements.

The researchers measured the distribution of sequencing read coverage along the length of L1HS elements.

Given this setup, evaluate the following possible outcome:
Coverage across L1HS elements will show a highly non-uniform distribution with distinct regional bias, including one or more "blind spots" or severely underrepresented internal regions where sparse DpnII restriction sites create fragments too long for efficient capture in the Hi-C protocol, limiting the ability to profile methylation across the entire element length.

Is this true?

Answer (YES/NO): NO